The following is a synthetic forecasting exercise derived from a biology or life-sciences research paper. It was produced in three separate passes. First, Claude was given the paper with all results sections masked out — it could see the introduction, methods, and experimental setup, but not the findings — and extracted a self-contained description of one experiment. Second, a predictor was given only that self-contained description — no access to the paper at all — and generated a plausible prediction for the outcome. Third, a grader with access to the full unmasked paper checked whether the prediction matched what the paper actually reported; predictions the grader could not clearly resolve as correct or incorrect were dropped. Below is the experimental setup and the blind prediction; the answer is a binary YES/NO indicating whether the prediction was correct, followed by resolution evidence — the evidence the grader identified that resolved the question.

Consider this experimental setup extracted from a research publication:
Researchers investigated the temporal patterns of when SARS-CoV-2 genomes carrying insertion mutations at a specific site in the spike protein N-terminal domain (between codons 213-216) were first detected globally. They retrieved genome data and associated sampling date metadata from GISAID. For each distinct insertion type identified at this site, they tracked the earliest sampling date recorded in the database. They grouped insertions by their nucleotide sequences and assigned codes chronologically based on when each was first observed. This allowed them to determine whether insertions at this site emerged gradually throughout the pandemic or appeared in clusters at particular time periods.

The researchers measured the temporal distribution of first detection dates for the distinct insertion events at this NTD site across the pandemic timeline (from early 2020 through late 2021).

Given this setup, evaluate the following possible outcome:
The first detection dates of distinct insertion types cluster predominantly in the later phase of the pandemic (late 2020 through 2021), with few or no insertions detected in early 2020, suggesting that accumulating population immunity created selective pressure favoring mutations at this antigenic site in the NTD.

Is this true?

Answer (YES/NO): NO